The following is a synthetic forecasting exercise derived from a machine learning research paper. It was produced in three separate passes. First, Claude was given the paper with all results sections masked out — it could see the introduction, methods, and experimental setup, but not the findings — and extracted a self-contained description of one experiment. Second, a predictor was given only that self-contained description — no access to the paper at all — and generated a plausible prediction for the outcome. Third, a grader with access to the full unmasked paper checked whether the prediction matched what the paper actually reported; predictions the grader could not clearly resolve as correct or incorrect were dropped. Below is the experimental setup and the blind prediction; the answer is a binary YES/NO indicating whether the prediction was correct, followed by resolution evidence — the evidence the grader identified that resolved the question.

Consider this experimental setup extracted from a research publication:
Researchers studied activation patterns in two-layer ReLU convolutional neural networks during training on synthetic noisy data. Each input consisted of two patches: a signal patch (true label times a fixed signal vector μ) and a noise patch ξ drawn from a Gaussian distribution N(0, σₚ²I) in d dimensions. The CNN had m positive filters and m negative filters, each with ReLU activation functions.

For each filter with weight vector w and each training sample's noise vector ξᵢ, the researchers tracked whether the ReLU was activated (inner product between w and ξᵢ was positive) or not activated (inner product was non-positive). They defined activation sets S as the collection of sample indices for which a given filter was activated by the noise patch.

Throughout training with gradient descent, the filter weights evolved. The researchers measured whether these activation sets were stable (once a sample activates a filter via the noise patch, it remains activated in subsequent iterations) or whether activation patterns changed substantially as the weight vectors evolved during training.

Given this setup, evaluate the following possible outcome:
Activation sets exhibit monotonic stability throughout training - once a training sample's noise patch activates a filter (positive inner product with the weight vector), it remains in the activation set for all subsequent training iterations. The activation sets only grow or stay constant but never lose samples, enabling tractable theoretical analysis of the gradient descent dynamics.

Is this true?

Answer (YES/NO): YES